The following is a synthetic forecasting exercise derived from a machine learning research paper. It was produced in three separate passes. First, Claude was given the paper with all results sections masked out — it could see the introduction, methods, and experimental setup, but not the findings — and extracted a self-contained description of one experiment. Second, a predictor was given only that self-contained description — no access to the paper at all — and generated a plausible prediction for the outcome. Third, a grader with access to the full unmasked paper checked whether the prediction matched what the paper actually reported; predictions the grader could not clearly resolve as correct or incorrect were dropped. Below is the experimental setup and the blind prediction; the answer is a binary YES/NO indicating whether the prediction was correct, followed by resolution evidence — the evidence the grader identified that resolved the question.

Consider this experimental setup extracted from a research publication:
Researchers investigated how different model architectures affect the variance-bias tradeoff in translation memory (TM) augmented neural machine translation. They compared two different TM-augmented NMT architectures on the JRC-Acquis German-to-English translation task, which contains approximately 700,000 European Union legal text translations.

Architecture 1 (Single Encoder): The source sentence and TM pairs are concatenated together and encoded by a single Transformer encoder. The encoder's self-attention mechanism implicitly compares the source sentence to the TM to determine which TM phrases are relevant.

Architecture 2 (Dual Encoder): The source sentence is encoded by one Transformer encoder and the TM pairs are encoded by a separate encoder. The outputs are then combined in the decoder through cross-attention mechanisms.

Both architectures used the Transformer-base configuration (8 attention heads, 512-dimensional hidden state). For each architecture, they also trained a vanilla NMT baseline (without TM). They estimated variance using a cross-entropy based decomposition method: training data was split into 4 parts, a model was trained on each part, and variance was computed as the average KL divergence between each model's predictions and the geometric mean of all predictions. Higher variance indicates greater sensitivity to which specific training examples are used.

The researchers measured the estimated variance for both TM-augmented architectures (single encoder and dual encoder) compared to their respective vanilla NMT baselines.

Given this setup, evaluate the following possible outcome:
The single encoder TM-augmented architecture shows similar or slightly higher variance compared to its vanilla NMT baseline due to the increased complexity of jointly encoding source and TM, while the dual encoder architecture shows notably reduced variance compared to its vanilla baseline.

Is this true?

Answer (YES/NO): NO